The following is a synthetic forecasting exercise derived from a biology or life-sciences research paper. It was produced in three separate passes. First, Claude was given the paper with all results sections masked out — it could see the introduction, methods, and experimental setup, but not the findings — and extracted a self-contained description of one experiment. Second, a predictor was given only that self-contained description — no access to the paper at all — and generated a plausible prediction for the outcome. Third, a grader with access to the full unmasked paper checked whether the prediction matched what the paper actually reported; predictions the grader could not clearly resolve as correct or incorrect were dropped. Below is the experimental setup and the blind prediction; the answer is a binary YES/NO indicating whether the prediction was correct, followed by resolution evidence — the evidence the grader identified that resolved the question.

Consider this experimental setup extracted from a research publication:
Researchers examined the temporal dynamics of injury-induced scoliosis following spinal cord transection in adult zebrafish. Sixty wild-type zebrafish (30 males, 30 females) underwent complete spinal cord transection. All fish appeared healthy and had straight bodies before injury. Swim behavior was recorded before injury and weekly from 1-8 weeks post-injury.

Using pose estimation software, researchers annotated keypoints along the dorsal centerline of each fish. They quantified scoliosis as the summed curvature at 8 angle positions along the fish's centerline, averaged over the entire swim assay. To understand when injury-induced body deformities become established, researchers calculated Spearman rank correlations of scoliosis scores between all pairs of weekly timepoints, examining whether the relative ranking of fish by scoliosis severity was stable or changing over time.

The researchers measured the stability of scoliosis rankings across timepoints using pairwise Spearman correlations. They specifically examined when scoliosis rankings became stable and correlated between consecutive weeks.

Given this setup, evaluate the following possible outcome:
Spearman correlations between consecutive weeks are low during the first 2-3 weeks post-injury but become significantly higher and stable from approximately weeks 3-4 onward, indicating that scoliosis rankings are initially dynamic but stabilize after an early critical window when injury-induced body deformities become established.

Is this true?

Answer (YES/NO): NO